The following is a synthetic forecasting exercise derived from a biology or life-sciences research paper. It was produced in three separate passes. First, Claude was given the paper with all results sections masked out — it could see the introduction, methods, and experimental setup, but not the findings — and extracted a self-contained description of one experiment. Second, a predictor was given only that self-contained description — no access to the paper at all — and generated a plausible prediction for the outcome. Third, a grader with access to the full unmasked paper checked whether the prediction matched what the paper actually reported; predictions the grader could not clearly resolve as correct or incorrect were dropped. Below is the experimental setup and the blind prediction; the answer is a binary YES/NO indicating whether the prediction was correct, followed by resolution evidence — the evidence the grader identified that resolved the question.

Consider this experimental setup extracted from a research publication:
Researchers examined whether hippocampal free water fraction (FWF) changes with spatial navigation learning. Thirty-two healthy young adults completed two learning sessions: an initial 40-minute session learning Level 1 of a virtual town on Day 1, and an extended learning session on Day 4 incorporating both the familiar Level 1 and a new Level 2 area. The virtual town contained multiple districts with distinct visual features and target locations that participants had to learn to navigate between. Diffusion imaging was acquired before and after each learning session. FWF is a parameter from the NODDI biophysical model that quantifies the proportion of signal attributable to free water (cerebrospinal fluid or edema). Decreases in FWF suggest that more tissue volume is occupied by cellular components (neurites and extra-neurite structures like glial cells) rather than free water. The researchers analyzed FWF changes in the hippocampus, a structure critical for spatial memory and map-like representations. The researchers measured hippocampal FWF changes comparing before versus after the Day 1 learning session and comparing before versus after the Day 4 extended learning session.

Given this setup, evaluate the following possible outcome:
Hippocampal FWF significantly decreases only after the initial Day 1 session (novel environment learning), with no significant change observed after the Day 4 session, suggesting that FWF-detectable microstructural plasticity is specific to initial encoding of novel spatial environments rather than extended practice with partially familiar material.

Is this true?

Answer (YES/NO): NO